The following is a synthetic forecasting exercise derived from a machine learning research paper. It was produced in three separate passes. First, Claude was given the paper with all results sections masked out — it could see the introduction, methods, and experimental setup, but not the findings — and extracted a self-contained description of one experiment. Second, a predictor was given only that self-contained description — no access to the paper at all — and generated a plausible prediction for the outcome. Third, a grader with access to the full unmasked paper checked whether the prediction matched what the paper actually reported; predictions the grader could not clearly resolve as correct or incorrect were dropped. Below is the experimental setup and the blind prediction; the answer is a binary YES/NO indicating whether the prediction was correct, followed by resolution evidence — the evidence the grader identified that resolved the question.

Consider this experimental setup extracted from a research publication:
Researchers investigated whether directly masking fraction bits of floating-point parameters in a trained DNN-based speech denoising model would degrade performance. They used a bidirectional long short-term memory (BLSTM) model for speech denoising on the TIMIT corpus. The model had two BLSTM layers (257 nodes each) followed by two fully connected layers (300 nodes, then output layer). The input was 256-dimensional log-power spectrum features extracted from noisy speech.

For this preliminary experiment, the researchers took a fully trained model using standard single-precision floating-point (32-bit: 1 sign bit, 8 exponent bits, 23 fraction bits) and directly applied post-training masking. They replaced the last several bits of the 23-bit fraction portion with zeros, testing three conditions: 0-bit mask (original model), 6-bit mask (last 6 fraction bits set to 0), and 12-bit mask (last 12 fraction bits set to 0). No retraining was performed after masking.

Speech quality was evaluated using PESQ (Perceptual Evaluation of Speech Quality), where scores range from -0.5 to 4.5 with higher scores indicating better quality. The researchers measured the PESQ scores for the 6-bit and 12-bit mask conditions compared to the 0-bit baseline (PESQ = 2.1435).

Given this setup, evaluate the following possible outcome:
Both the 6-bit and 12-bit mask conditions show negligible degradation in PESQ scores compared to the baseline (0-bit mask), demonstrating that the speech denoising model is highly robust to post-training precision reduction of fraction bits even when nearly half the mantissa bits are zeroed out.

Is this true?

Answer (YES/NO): YES